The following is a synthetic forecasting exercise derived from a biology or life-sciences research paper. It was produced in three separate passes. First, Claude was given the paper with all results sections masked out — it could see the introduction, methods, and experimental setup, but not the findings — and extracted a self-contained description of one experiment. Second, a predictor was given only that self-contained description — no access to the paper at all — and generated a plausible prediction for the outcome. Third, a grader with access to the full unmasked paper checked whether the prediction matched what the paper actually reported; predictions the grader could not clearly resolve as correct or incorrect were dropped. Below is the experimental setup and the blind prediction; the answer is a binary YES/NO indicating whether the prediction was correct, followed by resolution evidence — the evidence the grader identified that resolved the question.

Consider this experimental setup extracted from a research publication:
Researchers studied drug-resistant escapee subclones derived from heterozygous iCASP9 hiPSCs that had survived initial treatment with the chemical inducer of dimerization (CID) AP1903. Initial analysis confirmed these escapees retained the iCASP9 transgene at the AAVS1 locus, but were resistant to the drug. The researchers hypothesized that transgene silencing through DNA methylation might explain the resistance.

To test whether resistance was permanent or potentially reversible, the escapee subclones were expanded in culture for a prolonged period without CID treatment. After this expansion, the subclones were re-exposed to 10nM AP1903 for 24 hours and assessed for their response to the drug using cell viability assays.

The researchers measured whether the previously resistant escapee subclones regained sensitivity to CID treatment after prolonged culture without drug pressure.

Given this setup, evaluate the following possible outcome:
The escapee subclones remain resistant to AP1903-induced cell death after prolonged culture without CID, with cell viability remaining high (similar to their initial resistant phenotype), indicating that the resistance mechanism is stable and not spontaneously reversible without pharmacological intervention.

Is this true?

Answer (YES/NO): NO